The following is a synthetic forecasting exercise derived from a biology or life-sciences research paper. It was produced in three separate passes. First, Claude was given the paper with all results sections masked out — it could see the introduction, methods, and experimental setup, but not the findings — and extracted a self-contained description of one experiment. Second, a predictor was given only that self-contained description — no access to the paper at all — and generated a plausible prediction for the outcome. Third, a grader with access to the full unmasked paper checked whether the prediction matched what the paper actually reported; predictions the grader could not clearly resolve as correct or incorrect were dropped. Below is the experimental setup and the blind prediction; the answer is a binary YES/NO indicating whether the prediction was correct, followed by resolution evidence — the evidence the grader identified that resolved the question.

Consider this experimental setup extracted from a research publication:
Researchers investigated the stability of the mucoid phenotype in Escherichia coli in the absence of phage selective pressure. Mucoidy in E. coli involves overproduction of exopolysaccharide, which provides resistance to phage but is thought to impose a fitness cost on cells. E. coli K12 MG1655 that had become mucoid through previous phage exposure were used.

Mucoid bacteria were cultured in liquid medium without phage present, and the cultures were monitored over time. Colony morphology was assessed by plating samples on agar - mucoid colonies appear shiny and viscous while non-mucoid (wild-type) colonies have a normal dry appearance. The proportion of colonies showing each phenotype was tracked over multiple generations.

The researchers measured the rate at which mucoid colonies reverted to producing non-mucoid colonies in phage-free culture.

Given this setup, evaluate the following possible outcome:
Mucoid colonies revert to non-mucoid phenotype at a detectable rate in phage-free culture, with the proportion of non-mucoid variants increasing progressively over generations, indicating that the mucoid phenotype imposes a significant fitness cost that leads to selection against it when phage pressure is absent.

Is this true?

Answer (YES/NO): YES